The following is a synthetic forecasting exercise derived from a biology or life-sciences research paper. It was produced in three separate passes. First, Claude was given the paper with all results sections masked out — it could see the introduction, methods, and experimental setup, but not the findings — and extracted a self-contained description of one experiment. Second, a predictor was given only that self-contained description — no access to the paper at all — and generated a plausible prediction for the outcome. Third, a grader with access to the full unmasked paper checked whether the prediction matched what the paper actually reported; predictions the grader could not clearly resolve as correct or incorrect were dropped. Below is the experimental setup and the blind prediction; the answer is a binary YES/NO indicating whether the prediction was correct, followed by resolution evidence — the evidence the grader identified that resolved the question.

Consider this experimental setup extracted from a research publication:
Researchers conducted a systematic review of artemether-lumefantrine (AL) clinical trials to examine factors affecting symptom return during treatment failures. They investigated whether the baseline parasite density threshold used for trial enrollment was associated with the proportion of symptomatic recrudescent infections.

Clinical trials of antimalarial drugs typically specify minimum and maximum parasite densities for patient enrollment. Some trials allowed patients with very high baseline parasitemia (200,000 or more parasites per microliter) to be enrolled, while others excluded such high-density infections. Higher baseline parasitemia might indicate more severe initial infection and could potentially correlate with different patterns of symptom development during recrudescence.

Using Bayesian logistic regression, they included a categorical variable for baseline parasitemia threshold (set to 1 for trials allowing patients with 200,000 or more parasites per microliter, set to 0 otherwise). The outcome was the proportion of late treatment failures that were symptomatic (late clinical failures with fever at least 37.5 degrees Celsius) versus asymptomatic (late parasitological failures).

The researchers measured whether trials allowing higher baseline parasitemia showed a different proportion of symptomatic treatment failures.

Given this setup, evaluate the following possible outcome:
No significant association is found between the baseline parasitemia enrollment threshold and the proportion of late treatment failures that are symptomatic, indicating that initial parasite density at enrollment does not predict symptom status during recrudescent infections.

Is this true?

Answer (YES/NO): YES